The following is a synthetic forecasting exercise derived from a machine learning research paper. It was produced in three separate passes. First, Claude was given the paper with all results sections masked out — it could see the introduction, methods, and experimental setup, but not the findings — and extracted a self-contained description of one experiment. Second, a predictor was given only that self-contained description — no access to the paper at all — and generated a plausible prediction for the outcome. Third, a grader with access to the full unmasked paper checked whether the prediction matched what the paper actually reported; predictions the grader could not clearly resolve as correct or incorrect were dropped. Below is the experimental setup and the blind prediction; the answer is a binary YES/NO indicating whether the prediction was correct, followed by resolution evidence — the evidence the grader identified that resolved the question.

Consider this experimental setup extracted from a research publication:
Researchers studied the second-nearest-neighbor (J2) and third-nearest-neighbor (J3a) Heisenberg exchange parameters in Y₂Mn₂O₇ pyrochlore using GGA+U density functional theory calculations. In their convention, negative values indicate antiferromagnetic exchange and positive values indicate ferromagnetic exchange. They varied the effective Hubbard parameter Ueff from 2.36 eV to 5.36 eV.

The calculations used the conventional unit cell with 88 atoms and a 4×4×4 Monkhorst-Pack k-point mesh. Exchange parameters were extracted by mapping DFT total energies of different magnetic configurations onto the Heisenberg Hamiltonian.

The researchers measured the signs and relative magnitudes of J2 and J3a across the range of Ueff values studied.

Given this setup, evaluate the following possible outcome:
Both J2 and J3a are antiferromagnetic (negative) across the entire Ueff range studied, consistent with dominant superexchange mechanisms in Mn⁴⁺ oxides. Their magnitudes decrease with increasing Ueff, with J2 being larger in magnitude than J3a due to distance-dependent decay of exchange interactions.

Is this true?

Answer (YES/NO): NO